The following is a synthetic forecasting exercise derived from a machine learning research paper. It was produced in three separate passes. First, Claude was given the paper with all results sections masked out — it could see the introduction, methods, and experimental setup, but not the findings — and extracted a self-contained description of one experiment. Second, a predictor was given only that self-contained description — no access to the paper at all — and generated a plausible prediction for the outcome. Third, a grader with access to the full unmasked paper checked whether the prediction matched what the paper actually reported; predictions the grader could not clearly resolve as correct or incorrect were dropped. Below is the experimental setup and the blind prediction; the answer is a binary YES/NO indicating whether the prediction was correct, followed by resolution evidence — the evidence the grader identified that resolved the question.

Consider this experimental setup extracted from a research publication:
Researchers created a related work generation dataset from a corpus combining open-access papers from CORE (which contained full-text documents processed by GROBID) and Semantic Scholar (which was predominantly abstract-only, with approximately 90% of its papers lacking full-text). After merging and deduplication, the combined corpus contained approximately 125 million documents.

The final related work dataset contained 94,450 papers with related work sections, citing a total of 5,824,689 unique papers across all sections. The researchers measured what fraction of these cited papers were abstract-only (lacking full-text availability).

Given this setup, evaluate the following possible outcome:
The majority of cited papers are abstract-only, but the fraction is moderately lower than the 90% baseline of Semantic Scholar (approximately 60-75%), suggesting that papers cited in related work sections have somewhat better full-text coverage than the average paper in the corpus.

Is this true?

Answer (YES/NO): NO